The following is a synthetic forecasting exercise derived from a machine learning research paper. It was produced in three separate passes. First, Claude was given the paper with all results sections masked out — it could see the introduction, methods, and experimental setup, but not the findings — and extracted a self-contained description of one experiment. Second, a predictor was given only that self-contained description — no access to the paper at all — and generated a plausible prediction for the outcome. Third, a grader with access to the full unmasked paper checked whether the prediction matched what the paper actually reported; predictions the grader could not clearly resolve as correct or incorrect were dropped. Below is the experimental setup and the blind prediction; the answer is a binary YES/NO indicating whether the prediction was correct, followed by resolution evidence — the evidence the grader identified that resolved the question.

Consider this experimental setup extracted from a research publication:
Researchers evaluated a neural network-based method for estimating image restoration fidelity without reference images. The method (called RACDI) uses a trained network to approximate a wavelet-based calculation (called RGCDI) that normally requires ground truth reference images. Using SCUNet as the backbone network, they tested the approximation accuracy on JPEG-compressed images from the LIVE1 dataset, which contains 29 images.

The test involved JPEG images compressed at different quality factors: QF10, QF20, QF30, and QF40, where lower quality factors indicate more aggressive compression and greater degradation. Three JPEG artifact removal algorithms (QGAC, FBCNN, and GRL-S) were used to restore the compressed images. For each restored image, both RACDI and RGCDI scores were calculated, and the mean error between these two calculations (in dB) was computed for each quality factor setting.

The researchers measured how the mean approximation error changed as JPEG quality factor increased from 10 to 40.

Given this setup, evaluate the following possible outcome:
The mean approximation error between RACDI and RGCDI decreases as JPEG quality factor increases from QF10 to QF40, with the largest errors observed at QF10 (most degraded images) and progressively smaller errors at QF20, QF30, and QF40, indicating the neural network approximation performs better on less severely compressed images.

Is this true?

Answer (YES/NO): YES